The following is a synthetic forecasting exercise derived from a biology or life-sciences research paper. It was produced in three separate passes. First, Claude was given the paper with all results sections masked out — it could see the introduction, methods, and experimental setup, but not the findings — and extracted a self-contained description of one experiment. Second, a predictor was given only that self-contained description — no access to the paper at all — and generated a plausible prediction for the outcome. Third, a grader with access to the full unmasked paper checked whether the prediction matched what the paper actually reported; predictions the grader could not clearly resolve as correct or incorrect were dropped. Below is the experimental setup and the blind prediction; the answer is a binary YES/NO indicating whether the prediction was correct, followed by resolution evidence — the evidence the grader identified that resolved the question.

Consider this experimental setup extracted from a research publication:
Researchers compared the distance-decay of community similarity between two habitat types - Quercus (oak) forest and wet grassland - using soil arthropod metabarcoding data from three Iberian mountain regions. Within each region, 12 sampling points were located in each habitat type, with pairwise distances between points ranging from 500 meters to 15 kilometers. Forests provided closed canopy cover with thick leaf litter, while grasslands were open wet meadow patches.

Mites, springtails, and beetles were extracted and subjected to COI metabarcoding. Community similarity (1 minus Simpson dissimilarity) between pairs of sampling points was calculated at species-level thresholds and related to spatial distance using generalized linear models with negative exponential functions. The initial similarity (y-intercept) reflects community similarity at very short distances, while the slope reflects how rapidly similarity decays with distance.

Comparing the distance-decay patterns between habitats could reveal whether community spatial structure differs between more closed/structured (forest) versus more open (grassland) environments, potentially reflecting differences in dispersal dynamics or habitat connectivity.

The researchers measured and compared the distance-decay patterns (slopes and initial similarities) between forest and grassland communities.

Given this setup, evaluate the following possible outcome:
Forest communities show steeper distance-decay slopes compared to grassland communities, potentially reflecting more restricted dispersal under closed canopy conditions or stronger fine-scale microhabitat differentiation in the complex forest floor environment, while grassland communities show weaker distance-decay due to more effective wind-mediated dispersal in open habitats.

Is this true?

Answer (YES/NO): NO